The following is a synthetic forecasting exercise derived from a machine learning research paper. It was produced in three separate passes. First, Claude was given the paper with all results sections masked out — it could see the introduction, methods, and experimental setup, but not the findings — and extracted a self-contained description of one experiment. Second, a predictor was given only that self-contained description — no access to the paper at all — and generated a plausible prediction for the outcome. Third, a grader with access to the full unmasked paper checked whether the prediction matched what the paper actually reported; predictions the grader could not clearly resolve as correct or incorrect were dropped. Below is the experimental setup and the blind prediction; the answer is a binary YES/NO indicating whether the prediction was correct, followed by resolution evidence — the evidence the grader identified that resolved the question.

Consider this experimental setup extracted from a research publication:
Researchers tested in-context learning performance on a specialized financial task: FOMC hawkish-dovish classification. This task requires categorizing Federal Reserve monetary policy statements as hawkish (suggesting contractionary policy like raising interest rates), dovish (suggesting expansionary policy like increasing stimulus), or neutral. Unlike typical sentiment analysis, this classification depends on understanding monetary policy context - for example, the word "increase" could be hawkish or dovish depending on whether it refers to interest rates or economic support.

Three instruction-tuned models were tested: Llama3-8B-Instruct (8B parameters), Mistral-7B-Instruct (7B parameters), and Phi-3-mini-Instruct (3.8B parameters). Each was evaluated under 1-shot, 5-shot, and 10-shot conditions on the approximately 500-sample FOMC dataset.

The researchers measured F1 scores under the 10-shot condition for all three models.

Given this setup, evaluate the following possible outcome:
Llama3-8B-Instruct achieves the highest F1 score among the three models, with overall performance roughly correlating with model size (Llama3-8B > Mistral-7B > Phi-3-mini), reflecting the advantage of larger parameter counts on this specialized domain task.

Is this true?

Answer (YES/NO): YES